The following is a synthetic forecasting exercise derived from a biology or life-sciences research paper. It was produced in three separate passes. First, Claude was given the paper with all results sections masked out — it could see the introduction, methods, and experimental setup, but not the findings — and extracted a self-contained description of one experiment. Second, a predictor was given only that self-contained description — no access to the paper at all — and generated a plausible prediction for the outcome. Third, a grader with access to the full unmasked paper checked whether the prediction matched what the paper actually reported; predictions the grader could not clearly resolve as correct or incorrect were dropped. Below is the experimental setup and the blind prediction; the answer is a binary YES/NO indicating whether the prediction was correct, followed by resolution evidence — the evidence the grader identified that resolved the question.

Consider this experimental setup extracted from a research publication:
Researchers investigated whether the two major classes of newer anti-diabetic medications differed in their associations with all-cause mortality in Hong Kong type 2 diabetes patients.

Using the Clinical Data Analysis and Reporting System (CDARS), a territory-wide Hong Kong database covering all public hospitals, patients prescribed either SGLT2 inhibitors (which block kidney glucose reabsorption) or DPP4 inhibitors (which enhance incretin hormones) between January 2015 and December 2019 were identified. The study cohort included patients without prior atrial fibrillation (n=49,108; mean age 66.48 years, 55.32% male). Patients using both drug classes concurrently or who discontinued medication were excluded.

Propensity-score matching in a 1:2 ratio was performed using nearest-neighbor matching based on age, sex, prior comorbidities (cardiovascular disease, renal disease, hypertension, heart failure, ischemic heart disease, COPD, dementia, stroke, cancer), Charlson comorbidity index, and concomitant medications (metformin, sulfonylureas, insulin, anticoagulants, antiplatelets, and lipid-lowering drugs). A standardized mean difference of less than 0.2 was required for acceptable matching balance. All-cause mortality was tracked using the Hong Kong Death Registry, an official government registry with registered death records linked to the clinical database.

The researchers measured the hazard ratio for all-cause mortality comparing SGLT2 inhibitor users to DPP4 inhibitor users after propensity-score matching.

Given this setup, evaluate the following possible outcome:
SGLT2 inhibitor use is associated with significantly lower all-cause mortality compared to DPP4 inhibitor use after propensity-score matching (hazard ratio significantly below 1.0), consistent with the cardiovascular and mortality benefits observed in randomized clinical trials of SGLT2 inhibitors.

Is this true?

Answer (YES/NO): YES